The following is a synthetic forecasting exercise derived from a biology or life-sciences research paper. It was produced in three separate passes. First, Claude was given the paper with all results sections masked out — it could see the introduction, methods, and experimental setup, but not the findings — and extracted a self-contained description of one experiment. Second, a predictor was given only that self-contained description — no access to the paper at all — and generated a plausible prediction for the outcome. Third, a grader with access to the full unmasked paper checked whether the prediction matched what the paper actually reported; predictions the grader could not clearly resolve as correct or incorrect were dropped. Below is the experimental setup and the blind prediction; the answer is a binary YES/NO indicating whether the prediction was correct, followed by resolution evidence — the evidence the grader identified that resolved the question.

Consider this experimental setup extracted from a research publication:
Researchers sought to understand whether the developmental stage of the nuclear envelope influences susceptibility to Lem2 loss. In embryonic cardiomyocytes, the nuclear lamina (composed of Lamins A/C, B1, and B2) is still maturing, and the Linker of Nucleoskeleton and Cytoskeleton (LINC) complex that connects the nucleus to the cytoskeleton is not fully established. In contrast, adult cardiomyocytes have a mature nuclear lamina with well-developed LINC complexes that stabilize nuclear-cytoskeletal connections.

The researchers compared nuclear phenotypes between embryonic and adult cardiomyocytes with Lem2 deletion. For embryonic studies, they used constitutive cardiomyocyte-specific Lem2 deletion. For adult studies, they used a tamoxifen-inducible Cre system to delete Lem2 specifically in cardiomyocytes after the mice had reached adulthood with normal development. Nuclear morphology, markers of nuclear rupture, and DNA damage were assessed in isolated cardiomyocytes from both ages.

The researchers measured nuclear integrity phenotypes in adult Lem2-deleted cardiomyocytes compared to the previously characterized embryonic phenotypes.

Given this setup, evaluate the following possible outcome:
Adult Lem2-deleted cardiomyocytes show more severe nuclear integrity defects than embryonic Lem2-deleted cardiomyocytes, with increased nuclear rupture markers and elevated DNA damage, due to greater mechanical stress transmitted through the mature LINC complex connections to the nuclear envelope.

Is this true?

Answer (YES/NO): NO